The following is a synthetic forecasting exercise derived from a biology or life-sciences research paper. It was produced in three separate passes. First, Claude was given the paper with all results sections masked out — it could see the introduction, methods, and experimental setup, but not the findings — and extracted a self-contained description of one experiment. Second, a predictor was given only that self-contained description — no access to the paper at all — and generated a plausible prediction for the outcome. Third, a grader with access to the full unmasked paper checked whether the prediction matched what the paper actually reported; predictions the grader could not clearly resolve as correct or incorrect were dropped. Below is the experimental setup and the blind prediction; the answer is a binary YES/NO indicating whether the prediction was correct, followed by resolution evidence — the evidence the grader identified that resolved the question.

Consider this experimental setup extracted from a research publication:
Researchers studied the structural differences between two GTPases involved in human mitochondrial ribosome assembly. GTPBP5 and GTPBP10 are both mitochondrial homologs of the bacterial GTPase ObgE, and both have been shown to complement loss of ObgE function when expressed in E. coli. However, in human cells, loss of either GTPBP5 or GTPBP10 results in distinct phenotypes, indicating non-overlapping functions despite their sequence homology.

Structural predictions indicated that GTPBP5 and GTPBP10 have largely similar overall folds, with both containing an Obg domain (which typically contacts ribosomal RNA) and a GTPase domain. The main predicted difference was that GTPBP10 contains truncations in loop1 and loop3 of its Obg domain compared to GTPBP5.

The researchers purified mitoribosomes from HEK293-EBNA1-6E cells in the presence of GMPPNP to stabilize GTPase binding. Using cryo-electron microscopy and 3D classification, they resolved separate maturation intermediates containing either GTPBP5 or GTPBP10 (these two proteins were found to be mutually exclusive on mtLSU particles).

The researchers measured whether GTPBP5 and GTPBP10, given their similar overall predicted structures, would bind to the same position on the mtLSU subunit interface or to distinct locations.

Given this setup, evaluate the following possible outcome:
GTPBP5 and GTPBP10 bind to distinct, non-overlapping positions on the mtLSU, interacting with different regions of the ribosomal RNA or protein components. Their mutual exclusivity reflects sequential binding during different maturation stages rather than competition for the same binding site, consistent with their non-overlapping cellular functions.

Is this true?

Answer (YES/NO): NO